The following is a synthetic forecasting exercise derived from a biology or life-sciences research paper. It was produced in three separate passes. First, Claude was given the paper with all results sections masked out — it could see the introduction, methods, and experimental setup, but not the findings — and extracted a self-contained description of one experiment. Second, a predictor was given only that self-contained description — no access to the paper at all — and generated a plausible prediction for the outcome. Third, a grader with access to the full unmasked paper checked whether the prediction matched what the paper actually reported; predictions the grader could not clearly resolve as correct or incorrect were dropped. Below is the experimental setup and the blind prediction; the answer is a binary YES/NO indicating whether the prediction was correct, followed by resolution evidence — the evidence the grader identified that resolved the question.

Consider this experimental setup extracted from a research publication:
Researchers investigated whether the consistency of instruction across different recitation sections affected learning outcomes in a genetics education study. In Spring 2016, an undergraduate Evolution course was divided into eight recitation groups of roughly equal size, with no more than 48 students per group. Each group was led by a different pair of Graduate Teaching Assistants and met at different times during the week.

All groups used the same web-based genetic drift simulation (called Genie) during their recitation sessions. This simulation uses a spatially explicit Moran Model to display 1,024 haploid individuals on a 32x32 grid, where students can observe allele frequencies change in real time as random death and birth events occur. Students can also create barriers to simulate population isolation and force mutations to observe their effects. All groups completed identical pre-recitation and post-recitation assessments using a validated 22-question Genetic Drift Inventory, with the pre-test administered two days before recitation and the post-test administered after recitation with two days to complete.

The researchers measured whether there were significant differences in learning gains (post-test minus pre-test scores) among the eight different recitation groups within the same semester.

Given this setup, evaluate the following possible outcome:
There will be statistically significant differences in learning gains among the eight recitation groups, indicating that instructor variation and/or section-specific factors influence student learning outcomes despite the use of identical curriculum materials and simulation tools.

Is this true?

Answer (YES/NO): NO